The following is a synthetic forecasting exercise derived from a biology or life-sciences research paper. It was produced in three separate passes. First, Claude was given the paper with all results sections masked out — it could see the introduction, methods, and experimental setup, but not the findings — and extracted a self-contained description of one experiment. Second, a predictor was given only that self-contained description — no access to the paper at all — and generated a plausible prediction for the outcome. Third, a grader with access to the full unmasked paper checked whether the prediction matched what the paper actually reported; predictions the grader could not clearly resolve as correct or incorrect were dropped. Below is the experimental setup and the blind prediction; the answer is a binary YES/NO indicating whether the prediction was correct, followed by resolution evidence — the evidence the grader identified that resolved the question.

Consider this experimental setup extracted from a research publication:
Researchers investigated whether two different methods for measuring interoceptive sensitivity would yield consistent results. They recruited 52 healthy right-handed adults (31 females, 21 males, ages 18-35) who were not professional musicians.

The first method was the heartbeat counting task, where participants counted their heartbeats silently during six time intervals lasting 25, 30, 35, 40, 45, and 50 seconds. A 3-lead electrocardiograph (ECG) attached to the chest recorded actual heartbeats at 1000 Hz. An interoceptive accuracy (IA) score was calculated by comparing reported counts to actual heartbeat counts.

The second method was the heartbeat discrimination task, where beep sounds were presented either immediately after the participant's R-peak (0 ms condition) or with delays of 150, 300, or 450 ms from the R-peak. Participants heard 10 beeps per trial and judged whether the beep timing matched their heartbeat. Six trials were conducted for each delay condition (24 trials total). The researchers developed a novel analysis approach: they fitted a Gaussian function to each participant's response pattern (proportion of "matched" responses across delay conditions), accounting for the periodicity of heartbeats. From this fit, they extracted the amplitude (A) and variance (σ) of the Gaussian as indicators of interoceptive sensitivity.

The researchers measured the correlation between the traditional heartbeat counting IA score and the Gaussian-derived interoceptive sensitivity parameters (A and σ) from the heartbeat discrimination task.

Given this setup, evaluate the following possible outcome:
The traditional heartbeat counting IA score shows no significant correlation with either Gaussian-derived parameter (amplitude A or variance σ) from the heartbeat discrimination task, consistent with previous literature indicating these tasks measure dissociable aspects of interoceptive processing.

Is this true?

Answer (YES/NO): NO